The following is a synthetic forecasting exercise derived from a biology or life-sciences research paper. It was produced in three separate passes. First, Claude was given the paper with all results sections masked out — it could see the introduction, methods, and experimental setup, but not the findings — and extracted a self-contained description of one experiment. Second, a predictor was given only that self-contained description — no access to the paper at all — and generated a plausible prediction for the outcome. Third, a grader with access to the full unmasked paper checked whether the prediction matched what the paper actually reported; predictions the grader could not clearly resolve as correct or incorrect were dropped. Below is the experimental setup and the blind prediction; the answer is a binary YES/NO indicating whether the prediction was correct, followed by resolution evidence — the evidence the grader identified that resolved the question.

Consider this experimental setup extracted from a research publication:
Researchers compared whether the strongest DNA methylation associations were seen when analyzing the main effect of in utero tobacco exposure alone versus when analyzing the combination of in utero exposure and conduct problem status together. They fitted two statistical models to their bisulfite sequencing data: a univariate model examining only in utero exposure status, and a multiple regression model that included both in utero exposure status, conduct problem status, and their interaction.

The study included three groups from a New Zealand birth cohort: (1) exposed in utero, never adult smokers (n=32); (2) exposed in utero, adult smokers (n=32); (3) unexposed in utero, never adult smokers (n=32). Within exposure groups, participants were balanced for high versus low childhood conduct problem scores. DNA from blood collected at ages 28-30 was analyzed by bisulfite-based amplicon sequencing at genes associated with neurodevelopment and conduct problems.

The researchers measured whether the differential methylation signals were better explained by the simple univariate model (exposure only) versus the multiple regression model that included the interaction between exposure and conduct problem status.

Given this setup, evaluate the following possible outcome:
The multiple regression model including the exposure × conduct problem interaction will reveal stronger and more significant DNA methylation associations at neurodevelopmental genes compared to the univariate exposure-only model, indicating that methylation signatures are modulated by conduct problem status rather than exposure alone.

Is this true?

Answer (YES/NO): NO